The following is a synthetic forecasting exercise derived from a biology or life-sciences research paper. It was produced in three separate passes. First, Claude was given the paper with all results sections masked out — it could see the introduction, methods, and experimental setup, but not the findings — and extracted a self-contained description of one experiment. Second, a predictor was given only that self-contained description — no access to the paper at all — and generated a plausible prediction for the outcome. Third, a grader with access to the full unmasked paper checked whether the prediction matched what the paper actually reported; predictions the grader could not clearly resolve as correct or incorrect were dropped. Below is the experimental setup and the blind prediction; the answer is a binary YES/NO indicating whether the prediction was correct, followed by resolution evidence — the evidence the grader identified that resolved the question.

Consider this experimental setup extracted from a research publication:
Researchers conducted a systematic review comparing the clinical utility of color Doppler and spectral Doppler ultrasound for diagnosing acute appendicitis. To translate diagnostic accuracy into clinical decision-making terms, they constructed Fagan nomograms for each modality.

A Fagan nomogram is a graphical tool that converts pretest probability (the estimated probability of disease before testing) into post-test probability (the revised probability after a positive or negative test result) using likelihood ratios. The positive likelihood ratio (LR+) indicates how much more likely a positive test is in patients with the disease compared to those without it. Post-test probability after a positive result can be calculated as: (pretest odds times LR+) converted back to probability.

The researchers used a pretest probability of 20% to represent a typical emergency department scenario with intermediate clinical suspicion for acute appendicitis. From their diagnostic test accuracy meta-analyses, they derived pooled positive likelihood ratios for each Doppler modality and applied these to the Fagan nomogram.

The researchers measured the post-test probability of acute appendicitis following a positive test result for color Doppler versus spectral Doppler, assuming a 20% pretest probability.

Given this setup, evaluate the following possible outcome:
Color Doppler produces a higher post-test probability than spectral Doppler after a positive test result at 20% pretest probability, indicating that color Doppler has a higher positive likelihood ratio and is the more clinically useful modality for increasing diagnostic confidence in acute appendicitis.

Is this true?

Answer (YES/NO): YES